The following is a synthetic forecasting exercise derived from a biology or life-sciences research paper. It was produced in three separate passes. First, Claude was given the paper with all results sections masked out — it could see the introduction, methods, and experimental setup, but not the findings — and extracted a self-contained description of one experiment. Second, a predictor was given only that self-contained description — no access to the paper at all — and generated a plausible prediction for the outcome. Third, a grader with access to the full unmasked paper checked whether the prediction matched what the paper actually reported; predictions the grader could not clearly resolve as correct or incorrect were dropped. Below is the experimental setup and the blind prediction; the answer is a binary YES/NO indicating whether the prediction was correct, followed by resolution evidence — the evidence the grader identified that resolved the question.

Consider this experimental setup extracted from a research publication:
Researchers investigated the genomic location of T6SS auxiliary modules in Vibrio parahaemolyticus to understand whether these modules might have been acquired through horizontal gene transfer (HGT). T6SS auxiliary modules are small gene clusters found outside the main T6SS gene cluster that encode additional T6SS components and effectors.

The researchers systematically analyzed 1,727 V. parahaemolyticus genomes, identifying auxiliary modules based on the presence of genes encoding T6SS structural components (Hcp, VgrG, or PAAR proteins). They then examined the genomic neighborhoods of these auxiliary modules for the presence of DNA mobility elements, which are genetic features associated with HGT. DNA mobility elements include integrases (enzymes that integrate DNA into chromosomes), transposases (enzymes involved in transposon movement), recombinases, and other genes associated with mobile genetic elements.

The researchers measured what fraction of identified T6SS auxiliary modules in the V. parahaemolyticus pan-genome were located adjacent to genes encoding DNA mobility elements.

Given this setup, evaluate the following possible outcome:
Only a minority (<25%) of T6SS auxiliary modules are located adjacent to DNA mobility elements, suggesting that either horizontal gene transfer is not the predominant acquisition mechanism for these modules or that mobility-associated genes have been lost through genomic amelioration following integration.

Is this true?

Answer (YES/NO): NO